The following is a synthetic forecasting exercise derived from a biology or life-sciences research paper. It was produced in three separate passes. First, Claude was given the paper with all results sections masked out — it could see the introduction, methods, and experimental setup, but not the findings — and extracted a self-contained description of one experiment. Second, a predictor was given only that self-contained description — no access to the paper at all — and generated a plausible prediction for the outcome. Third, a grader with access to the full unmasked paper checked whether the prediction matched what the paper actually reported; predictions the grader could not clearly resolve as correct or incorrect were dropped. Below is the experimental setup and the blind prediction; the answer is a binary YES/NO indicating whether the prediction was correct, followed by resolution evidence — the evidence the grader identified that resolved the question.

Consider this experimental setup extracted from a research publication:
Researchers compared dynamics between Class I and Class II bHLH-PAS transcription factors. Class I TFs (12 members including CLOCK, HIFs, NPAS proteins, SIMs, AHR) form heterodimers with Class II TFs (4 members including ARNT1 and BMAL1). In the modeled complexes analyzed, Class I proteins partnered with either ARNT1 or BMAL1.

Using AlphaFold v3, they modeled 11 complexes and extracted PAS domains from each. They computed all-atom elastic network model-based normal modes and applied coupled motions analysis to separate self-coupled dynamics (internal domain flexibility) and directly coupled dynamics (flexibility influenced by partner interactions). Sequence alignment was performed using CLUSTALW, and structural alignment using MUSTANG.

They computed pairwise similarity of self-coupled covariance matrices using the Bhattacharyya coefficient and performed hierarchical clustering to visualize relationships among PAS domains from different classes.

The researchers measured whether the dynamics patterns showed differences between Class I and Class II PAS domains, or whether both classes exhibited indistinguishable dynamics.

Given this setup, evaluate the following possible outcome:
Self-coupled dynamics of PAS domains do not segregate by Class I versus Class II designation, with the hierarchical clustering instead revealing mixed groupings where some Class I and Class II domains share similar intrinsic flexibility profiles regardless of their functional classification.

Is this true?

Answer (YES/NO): YES